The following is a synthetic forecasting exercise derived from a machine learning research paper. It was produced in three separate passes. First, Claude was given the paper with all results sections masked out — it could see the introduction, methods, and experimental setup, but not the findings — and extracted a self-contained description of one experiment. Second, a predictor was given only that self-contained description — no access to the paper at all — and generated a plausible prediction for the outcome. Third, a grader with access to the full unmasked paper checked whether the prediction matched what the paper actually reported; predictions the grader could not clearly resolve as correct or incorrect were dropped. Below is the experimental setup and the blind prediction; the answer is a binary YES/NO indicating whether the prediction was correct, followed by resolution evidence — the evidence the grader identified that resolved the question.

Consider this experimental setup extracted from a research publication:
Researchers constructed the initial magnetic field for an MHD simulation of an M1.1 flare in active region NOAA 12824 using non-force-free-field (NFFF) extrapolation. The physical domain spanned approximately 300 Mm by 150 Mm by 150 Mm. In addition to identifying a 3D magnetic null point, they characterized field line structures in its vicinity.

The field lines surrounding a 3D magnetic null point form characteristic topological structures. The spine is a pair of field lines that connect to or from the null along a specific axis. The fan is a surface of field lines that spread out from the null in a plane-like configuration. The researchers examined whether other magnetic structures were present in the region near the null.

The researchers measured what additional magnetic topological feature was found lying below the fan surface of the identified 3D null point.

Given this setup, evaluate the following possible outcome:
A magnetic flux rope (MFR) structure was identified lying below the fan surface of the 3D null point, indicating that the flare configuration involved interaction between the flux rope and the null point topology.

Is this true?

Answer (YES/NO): YES